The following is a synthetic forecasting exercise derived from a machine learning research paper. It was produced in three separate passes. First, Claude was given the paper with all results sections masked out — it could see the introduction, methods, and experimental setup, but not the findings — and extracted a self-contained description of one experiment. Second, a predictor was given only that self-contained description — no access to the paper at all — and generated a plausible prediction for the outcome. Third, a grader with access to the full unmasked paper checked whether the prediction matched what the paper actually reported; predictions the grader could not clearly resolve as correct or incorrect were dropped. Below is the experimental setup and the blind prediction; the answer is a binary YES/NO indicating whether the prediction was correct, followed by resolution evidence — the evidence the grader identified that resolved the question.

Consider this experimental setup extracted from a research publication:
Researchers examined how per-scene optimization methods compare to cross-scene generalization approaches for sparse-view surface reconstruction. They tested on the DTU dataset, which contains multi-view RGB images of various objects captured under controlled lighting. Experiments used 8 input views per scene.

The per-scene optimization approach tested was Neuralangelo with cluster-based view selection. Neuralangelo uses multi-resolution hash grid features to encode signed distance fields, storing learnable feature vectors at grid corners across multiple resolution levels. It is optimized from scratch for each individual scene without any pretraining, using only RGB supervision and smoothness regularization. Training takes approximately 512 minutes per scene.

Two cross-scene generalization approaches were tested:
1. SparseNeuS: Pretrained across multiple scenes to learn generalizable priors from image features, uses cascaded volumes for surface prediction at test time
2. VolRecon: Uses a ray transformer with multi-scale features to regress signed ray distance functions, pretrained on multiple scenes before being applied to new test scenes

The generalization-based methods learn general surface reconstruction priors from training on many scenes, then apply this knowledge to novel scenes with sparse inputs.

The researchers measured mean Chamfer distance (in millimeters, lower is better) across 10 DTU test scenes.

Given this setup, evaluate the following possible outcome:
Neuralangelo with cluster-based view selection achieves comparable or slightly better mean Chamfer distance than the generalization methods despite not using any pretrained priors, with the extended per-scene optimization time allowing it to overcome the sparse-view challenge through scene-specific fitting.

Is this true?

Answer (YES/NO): YES